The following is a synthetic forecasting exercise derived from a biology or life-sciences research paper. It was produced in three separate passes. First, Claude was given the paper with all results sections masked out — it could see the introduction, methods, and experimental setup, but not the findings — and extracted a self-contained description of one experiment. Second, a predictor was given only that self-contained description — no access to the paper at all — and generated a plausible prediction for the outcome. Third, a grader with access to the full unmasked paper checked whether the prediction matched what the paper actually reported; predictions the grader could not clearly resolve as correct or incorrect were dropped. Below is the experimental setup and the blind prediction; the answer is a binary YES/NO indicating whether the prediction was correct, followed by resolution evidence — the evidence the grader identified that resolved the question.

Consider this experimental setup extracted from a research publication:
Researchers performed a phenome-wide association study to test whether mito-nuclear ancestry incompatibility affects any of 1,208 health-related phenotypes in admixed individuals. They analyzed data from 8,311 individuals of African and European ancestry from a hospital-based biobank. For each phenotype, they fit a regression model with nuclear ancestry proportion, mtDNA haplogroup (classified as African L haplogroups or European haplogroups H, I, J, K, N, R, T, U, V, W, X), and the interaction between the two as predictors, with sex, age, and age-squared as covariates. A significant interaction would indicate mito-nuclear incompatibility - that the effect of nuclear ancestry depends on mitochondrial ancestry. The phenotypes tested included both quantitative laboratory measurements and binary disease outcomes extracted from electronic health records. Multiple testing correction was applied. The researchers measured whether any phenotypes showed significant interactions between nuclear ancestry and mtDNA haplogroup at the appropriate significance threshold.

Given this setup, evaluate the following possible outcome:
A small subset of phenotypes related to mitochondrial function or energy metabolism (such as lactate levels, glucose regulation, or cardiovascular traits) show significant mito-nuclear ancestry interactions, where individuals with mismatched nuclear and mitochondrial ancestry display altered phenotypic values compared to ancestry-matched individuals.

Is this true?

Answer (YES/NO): NO